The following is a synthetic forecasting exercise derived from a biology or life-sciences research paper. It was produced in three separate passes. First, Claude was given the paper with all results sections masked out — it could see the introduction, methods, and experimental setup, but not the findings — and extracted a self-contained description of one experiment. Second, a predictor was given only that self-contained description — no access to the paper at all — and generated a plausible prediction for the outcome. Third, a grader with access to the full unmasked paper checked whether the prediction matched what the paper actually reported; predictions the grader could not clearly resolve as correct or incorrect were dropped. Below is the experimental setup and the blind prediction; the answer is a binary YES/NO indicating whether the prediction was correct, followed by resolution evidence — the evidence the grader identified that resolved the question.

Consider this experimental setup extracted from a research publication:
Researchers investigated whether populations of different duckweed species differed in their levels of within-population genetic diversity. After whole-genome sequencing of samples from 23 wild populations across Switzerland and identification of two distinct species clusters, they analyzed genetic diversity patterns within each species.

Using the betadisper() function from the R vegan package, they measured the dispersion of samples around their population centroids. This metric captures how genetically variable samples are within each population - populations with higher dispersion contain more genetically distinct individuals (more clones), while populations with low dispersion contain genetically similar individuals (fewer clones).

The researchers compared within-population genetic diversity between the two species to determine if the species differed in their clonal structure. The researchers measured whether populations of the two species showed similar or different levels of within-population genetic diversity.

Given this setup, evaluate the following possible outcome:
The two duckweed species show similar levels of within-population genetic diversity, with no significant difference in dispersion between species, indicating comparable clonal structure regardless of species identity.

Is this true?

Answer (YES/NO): NO